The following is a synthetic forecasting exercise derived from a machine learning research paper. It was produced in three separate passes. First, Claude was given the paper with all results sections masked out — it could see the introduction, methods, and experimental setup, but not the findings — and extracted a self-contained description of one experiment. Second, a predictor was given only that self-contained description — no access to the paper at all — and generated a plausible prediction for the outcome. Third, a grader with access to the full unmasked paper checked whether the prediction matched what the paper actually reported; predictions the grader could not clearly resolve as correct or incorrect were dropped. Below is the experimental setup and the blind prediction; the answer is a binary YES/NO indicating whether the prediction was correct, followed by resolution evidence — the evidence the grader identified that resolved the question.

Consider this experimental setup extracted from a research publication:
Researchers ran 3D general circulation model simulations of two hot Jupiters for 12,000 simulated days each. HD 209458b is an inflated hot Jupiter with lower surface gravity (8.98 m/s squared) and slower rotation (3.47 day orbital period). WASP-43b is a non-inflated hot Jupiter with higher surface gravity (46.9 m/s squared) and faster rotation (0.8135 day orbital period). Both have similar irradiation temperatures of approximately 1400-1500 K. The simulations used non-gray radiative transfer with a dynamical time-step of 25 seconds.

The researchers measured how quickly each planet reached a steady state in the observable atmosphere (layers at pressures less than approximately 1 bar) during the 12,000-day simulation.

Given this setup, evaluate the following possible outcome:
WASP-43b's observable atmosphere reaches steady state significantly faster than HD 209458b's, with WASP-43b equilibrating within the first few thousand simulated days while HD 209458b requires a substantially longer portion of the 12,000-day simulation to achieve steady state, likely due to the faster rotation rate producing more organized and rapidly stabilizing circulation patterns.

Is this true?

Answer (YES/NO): NO